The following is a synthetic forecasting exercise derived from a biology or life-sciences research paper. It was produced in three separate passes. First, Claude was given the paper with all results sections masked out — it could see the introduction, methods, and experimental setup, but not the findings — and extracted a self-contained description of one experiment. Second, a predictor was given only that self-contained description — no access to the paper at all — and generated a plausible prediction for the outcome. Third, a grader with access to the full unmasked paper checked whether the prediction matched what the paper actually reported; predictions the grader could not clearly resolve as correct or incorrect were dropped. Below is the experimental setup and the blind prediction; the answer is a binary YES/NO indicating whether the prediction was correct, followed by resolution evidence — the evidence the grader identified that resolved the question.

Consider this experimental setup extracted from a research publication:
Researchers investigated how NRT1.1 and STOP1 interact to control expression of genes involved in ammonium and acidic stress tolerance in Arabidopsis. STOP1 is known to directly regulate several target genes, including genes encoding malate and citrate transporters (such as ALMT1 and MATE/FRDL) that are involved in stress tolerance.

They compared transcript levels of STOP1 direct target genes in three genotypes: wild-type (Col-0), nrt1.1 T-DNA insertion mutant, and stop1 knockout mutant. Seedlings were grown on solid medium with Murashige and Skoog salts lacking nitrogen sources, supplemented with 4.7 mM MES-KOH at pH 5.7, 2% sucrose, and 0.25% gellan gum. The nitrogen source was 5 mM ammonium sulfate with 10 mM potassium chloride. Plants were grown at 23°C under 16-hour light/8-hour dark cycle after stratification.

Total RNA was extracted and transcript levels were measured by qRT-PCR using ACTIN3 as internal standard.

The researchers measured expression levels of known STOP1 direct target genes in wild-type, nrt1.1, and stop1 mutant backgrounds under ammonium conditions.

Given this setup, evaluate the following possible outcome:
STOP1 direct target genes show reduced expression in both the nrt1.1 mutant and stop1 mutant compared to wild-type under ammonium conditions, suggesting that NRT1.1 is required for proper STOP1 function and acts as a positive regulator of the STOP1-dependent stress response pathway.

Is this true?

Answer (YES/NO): NO